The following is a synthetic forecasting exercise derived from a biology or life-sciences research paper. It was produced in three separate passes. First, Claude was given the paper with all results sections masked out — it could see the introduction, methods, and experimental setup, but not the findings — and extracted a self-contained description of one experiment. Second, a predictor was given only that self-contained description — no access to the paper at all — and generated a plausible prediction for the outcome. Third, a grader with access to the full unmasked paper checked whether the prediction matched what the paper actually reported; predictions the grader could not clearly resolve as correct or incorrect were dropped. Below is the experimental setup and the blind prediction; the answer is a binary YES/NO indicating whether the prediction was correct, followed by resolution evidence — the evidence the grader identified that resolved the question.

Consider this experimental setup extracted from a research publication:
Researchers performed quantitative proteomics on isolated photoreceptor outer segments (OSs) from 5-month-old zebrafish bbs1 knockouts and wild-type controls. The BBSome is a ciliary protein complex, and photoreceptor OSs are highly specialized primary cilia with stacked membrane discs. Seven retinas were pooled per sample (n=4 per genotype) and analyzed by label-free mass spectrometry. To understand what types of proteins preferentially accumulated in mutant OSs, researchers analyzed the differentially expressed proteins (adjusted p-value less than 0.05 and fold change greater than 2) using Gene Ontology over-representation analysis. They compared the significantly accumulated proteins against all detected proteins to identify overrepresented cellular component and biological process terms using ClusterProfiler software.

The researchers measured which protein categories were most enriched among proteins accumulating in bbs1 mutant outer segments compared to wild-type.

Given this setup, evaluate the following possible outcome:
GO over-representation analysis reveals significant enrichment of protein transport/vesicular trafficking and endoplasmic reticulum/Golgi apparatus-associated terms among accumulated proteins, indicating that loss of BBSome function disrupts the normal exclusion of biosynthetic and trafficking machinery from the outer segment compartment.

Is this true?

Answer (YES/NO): NO